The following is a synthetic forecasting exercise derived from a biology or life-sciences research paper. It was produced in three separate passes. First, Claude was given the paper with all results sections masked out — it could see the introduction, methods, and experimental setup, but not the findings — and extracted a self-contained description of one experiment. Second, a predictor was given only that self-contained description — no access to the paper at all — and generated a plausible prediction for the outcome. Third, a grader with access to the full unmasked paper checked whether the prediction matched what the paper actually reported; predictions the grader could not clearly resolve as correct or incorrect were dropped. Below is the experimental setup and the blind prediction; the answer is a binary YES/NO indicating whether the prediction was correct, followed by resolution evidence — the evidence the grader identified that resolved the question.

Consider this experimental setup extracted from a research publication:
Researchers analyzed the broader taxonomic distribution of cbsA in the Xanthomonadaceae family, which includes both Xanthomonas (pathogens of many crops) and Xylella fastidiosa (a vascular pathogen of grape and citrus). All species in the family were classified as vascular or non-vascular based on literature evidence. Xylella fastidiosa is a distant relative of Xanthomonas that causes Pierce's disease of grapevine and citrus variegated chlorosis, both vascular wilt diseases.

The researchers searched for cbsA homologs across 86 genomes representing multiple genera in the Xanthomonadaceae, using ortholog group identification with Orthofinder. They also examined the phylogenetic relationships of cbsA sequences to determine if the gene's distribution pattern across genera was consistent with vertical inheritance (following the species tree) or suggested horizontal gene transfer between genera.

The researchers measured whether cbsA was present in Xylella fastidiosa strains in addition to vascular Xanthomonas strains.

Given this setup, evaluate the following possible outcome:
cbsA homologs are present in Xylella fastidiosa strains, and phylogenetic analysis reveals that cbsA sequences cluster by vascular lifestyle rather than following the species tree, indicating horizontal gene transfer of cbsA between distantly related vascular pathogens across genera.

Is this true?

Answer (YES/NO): NO